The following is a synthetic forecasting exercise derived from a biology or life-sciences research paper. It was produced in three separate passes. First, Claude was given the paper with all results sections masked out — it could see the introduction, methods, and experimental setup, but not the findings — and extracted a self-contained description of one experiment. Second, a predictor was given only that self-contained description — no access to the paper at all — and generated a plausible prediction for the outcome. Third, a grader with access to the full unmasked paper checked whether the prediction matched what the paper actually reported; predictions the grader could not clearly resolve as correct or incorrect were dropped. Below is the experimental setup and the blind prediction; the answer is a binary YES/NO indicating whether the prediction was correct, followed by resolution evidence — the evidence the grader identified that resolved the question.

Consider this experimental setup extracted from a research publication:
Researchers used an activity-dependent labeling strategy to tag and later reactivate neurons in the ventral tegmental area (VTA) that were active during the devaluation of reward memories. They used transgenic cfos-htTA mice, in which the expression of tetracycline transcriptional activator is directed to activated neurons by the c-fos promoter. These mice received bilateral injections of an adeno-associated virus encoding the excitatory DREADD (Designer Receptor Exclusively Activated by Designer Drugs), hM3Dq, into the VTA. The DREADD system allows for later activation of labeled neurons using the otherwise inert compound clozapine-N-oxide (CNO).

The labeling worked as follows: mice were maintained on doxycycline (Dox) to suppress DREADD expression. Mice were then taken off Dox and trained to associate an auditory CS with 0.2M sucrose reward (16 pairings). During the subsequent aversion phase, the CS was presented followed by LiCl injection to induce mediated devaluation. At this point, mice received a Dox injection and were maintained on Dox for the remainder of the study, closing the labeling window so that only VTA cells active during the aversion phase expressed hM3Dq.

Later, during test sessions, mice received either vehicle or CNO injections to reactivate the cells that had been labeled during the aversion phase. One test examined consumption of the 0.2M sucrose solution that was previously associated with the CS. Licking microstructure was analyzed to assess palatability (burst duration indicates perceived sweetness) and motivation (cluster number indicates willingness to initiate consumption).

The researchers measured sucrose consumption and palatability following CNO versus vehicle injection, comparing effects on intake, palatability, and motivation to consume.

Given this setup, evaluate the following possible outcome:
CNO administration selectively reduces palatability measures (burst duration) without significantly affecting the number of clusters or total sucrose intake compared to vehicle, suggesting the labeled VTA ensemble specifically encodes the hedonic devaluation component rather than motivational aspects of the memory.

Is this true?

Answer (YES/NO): NO